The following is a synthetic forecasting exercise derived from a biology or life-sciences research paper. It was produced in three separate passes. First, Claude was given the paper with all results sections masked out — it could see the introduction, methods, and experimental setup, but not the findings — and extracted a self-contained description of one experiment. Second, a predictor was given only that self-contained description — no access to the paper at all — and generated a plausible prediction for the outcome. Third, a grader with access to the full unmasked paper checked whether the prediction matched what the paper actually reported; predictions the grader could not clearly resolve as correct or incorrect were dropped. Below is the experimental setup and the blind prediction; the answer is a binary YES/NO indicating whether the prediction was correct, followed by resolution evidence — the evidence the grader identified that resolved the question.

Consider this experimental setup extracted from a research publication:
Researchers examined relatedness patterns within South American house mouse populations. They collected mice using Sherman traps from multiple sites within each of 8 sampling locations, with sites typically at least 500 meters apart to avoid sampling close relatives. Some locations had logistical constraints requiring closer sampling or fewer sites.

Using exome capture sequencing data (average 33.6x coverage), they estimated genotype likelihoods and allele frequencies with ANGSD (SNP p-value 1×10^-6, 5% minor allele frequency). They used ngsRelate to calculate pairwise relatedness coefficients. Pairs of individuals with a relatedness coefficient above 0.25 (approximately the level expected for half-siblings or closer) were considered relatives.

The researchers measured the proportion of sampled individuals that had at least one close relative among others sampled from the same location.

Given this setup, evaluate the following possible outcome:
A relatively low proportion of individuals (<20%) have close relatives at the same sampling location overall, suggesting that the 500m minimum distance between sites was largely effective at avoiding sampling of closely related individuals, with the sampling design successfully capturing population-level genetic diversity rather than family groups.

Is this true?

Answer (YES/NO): YES